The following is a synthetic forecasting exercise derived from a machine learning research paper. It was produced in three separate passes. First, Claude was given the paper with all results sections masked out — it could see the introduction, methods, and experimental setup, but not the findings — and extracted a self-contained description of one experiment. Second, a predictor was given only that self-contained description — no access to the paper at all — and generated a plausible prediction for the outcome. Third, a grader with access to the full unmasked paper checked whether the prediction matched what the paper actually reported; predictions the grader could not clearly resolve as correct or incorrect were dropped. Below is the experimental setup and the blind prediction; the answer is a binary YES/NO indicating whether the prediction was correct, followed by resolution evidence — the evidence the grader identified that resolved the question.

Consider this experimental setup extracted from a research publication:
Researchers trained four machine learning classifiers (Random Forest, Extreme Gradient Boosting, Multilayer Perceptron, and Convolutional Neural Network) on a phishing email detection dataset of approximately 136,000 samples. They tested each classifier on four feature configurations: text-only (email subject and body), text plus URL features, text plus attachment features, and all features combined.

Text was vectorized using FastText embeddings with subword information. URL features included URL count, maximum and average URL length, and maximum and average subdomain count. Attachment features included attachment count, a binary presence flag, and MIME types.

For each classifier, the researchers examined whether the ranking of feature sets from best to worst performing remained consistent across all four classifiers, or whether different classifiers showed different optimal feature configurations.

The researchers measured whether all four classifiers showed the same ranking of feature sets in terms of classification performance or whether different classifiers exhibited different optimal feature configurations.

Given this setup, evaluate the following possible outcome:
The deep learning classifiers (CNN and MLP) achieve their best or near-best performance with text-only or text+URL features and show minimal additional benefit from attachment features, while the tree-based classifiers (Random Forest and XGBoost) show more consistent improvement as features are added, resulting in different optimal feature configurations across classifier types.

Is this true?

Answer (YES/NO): NO